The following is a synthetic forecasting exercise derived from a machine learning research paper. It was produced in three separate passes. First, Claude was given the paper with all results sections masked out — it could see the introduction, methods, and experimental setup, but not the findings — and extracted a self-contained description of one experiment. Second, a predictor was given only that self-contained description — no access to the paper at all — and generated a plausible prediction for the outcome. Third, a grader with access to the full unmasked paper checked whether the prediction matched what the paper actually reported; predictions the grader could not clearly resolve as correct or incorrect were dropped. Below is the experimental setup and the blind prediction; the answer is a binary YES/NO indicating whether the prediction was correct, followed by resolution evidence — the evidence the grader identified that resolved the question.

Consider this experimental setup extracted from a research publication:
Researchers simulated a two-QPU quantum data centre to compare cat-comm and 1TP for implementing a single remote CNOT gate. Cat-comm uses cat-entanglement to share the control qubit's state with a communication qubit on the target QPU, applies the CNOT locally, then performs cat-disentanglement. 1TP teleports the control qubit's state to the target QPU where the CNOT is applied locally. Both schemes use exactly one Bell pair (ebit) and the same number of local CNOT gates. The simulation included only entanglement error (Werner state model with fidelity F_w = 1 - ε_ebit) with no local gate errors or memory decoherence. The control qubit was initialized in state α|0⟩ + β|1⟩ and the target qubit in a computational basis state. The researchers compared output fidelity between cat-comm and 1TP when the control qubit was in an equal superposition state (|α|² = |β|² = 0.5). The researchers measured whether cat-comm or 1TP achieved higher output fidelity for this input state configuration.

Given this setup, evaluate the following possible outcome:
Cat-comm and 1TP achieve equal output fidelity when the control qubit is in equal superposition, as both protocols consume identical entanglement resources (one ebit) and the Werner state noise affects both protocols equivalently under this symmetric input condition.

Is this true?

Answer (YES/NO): NO